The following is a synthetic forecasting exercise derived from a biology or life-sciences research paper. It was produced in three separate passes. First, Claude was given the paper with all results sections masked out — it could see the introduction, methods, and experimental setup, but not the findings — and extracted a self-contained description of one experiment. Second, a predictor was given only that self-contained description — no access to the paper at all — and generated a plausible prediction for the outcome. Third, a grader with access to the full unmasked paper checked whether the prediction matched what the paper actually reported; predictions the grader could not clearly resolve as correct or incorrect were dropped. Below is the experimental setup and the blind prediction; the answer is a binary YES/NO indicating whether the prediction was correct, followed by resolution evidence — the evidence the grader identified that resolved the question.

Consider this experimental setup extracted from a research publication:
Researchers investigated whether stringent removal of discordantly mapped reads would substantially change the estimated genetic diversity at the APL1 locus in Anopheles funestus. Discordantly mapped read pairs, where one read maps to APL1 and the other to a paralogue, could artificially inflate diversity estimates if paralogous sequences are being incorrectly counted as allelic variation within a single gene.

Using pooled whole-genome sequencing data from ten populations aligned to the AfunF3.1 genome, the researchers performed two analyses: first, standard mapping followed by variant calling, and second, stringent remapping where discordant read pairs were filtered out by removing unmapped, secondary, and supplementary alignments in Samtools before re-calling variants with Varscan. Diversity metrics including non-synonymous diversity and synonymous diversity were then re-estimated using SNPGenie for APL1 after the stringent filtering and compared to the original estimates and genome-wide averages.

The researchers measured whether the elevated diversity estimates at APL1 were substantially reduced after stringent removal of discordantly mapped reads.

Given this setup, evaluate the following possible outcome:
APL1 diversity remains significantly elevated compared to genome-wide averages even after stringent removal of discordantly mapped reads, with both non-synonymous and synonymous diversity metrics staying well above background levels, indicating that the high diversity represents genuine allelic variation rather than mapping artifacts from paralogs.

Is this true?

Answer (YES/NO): YES